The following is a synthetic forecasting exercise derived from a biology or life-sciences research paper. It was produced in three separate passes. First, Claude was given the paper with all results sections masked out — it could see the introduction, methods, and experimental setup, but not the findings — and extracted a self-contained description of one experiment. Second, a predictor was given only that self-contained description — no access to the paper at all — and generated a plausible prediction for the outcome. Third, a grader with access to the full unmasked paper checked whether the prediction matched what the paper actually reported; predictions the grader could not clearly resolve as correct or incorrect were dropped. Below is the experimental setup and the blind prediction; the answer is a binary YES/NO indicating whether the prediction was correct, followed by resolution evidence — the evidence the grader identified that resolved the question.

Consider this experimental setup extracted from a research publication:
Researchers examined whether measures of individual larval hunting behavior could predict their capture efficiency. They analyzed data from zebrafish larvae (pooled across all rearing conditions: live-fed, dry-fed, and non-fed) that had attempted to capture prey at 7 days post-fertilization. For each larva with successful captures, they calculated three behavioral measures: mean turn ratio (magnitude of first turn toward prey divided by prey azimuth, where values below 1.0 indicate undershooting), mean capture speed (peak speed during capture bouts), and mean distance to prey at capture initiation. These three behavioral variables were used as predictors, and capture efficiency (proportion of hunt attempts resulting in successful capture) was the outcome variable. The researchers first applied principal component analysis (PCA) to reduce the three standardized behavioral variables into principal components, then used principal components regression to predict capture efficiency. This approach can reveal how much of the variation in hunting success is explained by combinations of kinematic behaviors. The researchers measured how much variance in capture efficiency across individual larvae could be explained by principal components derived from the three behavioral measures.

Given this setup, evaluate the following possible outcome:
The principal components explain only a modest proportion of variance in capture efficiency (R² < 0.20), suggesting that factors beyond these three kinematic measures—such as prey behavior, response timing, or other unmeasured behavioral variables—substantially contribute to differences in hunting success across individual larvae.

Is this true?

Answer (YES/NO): NO